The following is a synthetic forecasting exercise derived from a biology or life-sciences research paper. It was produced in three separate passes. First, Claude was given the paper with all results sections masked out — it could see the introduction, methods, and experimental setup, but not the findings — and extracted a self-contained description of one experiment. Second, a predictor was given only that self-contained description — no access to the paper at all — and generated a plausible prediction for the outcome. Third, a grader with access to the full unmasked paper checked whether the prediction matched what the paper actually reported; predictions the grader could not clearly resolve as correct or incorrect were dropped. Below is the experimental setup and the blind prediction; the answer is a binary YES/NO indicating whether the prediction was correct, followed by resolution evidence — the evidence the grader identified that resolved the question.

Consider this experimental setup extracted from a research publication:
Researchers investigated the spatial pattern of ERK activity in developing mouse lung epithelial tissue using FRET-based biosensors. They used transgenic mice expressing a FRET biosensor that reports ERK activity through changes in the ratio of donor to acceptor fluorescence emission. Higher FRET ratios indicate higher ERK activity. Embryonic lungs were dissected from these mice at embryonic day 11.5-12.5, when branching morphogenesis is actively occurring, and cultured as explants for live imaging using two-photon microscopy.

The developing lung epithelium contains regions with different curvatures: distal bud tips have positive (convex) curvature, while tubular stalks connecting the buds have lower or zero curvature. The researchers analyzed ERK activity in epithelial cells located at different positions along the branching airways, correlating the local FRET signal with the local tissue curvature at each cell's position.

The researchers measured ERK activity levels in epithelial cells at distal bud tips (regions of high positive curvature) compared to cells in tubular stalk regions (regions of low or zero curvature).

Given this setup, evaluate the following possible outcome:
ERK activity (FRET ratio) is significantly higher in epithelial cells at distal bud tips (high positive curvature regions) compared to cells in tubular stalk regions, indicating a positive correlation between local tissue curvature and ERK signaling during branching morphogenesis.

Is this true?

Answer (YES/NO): YES